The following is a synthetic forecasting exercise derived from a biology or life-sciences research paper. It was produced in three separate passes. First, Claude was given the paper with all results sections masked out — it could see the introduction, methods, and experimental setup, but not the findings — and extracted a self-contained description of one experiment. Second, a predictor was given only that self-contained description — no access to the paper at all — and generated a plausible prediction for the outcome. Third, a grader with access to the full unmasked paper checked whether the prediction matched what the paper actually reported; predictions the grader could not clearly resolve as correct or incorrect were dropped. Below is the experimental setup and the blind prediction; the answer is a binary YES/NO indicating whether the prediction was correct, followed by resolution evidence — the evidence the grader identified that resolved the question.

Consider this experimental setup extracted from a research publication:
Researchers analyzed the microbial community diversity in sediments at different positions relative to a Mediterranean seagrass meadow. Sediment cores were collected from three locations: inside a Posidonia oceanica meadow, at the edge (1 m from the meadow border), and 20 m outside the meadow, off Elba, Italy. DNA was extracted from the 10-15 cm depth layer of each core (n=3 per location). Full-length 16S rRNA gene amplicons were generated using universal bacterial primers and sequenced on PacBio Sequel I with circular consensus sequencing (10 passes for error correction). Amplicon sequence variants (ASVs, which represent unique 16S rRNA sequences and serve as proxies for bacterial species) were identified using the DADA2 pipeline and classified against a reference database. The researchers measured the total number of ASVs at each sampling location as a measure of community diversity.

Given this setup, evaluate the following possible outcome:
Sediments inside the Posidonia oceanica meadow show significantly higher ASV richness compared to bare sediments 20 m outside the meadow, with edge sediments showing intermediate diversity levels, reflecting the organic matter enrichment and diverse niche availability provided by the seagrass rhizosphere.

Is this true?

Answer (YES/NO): NO